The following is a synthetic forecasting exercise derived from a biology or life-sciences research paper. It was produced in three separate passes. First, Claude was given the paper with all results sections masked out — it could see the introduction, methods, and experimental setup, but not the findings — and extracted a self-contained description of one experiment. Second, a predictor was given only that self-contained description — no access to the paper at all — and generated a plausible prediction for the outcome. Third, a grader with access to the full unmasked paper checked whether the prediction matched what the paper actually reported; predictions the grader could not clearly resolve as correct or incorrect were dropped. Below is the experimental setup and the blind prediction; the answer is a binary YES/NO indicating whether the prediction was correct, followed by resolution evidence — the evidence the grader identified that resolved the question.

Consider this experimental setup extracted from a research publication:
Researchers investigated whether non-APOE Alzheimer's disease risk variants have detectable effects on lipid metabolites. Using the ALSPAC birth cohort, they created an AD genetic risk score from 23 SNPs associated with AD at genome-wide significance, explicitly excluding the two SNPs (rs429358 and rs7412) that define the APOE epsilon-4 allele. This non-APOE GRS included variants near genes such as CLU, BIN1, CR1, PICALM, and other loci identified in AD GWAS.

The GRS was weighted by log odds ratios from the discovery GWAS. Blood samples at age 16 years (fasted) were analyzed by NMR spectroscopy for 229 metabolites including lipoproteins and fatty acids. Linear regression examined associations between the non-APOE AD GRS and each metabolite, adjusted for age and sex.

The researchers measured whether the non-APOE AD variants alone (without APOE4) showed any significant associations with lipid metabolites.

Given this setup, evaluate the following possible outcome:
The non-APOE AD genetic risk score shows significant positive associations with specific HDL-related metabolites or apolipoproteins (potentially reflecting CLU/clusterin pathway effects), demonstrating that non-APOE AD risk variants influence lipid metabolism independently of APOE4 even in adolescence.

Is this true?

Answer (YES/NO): NO